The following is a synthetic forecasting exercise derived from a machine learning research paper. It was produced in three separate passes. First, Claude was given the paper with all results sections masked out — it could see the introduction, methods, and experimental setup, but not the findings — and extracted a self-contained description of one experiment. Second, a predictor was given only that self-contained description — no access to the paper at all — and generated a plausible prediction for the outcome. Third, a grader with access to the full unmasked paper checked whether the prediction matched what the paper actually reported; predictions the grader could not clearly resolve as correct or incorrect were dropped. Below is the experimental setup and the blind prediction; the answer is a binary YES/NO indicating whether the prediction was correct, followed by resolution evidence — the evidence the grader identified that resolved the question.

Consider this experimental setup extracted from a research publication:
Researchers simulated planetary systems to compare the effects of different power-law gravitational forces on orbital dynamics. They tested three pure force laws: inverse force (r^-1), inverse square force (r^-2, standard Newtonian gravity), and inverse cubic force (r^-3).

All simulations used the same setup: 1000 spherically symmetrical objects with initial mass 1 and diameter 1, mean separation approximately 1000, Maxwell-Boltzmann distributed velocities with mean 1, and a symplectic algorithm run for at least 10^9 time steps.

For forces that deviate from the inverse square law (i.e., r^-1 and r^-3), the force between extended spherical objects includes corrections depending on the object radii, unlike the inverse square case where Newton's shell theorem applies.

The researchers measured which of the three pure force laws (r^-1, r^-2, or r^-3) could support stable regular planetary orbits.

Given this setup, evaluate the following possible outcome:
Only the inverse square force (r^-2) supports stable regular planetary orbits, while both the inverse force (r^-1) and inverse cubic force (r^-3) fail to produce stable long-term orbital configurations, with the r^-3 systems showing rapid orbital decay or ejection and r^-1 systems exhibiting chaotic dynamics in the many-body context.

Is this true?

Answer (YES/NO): NO